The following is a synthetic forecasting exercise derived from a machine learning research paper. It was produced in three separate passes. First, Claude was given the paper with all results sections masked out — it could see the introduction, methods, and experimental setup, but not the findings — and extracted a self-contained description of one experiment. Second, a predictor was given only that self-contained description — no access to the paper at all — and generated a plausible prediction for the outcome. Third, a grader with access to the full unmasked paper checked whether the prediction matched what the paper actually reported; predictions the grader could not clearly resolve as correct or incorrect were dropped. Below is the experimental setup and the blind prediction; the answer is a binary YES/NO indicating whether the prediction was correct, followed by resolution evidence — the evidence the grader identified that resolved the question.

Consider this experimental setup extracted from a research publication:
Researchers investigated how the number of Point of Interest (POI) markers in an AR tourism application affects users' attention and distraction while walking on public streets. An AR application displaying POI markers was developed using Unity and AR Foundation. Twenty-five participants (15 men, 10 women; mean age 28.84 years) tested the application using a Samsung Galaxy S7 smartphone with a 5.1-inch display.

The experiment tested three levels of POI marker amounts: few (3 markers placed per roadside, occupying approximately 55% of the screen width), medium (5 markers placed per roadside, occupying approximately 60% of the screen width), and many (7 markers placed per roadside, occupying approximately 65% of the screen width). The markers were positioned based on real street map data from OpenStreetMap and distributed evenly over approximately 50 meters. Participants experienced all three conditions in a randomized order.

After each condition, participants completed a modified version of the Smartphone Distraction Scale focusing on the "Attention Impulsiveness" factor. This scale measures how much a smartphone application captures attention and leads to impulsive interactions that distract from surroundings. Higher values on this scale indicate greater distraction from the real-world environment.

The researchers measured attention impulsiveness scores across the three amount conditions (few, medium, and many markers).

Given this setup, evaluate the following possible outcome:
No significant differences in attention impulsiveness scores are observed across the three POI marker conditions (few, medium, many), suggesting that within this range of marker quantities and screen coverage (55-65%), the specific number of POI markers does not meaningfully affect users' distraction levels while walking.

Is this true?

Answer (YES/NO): NO